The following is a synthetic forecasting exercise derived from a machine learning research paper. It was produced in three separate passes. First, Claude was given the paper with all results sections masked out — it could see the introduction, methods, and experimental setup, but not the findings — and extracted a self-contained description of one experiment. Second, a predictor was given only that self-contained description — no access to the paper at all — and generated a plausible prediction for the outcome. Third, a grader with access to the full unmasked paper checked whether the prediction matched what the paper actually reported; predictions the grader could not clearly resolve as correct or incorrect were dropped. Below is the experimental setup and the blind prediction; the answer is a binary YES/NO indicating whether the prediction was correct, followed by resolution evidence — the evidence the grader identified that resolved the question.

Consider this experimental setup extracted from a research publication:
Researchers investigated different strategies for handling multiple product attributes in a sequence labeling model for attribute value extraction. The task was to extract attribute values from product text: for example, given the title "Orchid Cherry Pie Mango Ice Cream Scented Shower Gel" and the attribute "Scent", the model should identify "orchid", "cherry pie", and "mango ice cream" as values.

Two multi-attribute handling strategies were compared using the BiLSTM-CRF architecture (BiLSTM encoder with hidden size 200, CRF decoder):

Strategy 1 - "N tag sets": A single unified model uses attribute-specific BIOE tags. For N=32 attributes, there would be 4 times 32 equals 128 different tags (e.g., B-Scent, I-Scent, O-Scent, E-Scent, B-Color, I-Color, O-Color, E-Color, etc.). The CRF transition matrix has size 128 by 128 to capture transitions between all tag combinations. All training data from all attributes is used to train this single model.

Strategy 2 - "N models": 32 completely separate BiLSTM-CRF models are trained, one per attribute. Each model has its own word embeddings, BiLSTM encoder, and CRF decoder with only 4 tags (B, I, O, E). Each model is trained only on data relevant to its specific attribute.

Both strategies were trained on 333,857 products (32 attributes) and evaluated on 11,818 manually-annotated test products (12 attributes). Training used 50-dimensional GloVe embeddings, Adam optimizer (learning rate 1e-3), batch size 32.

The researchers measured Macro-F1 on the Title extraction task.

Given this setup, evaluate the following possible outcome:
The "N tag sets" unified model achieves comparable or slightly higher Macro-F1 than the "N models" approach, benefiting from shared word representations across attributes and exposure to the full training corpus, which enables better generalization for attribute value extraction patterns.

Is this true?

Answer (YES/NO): NO